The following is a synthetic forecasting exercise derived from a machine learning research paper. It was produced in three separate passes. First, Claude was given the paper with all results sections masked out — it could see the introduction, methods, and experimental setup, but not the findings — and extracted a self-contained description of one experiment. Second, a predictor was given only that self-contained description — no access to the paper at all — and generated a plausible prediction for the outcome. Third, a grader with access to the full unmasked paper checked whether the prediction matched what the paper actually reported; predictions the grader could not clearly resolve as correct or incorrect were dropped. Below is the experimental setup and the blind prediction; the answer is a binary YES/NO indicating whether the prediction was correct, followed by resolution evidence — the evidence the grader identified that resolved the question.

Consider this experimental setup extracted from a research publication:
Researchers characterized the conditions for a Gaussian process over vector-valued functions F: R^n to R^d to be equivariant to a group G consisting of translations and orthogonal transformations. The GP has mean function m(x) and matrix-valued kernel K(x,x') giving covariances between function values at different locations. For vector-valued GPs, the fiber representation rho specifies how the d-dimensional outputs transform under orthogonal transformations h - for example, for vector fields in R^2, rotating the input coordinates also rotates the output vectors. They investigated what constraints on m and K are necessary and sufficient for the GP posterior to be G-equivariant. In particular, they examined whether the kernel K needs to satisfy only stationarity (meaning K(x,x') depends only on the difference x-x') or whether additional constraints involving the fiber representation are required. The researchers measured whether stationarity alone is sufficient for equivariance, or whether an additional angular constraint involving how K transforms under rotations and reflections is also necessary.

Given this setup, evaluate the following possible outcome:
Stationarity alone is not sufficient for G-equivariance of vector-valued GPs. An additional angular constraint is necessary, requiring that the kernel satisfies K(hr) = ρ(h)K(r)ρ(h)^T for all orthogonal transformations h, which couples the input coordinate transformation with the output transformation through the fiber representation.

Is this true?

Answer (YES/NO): YES